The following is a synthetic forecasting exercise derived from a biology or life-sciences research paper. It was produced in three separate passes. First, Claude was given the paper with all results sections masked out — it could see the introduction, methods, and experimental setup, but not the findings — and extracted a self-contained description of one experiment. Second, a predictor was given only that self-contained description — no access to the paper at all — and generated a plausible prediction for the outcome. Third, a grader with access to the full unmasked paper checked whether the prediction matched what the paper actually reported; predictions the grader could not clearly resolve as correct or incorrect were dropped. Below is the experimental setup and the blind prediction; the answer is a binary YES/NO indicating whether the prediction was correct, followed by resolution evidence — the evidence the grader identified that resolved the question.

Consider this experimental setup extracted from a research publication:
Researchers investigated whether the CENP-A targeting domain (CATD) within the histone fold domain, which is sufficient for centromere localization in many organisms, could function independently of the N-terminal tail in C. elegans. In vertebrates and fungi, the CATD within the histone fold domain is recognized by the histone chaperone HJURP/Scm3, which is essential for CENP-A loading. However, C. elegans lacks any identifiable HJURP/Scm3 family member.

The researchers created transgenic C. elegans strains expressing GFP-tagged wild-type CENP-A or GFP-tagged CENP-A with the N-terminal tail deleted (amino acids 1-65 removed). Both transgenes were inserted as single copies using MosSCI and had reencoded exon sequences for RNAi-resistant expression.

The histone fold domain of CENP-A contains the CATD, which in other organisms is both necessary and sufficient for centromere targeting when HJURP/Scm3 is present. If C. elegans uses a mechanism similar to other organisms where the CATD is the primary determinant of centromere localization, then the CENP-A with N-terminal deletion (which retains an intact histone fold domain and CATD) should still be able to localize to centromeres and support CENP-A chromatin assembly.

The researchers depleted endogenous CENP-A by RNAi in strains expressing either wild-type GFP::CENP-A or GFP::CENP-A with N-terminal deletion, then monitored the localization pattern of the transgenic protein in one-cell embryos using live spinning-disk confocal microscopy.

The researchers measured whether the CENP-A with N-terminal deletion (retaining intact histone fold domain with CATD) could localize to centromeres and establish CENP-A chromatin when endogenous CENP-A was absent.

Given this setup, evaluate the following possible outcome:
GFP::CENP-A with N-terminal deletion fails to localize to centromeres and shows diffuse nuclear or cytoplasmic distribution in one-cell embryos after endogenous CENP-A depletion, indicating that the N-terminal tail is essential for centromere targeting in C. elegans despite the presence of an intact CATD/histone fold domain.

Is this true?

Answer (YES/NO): YES